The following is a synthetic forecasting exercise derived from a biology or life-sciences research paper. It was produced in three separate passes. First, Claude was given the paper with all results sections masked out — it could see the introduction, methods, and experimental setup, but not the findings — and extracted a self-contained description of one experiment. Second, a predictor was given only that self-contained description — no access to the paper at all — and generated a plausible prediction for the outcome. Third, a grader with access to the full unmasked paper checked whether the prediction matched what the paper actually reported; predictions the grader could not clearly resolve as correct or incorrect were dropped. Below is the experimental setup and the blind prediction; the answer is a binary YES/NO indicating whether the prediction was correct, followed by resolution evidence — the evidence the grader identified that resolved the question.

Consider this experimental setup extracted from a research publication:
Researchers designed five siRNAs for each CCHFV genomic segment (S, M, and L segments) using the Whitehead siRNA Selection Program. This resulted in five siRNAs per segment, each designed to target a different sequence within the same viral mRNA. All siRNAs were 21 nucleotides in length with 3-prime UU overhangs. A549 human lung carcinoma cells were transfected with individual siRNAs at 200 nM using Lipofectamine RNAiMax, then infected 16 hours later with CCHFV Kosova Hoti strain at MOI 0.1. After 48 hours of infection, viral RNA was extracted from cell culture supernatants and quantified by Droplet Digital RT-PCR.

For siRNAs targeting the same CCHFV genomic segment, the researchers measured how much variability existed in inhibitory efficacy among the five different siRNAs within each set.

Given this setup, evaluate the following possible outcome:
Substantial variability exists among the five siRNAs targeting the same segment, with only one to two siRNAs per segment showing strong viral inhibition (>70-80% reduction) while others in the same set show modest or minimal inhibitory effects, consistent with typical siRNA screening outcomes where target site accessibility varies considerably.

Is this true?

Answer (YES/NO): YES